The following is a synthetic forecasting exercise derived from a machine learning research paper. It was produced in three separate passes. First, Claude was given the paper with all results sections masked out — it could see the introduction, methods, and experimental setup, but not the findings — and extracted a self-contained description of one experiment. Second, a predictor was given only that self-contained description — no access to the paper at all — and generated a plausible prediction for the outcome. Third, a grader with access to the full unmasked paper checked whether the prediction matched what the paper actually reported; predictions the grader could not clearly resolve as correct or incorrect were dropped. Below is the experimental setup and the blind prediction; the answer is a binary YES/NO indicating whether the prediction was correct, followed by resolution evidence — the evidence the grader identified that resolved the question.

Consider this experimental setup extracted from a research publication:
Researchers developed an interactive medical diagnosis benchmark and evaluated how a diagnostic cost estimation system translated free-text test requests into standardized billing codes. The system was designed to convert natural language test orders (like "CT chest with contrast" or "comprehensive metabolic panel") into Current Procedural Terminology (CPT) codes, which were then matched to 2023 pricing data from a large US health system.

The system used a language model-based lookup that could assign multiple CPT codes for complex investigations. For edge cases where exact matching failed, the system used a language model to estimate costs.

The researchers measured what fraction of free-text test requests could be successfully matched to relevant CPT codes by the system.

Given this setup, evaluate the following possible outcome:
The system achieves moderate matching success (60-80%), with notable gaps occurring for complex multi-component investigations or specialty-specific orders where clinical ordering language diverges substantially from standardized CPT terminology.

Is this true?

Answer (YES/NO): NO